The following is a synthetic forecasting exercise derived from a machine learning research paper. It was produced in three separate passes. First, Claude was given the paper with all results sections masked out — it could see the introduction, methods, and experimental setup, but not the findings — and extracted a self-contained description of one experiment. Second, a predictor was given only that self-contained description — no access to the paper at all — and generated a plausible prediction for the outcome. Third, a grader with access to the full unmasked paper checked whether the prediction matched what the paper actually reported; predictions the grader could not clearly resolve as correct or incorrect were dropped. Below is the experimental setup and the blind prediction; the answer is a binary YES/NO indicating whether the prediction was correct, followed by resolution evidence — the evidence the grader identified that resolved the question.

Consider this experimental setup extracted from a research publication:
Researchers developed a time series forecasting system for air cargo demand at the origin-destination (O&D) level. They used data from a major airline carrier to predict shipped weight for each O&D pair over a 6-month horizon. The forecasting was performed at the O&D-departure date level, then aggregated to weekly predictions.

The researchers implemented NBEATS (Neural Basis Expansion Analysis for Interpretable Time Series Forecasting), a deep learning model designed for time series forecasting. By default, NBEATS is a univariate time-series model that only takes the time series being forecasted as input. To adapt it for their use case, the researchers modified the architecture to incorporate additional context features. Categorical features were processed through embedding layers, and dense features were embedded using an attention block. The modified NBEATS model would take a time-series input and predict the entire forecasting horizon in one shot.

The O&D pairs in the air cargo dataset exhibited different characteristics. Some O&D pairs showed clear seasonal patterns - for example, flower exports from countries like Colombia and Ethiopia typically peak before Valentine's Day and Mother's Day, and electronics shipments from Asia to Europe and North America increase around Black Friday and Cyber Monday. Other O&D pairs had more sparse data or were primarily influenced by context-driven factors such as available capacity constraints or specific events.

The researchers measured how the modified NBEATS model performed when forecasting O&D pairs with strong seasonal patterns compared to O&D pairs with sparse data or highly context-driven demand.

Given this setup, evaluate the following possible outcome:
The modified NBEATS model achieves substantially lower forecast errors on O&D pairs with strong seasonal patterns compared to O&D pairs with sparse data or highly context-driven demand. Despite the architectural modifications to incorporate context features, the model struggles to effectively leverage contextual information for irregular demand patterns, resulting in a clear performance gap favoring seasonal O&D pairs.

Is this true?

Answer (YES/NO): YES